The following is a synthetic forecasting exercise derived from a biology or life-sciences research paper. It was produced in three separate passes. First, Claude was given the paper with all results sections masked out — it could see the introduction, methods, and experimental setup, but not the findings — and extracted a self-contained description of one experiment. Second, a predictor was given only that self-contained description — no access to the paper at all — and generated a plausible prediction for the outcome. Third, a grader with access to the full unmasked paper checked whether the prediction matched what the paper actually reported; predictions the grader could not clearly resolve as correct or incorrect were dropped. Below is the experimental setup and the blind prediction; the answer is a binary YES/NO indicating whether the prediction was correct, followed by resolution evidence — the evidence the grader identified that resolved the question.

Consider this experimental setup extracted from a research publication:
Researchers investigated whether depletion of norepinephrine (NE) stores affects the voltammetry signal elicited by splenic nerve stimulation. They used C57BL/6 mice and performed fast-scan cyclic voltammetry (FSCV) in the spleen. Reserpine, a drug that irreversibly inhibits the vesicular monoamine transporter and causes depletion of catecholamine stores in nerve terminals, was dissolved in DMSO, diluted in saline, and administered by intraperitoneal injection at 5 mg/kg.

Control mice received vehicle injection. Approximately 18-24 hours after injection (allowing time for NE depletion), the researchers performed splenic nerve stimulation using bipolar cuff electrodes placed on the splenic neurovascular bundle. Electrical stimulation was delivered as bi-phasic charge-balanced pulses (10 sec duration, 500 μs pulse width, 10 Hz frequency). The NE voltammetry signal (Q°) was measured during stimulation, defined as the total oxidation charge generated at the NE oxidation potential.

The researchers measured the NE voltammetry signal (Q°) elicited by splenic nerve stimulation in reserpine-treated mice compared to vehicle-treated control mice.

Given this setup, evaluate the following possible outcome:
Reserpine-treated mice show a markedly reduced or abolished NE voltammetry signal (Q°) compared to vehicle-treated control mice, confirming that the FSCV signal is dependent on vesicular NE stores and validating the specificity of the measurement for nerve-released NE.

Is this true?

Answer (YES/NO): YES